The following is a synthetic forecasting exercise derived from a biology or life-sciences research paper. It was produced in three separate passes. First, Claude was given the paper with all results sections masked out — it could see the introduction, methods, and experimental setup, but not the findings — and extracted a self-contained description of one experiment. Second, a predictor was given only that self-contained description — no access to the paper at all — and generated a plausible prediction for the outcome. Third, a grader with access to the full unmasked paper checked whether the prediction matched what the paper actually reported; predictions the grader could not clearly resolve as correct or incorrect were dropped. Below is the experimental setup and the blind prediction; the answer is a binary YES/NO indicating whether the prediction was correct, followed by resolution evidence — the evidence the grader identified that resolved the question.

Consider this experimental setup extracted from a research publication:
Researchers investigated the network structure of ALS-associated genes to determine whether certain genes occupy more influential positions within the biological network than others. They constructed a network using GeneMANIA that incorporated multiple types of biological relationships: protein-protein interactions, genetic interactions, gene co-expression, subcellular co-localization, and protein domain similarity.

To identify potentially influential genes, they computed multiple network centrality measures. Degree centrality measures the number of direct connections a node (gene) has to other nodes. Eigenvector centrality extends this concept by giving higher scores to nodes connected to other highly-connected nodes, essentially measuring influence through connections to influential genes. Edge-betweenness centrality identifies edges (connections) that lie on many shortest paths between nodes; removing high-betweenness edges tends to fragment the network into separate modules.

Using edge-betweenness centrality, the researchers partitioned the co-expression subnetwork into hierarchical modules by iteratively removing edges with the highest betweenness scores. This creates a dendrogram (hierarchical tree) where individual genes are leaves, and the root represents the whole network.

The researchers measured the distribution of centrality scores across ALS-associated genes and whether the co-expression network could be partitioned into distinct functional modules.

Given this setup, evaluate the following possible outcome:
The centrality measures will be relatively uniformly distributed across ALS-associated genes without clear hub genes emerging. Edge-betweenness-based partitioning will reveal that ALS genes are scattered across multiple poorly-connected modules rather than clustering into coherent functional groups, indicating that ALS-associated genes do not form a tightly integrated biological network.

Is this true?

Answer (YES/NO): NO